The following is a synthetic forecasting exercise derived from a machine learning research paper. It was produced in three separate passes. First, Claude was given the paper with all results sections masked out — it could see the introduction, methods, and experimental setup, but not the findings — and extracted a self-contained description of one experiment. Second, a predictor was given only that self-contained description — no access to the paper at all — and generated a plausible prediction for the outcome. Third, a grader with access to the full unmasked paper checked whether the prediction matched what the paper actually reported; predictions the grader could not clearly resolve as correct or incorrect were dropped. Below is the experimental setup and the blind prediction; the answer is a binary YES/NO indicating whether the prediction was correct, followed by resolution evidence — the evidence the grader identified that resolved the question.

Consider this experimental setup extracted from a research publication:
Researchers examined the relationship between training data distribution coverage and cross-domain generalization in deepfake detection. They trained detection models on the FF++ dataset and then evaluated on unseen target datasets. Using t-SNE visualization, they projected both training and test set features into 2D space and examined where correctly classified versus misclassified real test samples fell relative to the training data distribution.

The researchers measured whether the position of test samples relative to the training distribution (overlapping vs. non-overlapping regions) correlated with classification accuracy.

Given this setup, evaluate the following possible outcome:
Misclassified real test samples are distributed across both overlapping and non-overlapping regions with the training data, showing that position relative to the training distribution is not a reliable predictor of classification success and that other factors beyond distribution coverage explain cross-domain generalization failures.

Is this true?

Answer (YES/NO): NO